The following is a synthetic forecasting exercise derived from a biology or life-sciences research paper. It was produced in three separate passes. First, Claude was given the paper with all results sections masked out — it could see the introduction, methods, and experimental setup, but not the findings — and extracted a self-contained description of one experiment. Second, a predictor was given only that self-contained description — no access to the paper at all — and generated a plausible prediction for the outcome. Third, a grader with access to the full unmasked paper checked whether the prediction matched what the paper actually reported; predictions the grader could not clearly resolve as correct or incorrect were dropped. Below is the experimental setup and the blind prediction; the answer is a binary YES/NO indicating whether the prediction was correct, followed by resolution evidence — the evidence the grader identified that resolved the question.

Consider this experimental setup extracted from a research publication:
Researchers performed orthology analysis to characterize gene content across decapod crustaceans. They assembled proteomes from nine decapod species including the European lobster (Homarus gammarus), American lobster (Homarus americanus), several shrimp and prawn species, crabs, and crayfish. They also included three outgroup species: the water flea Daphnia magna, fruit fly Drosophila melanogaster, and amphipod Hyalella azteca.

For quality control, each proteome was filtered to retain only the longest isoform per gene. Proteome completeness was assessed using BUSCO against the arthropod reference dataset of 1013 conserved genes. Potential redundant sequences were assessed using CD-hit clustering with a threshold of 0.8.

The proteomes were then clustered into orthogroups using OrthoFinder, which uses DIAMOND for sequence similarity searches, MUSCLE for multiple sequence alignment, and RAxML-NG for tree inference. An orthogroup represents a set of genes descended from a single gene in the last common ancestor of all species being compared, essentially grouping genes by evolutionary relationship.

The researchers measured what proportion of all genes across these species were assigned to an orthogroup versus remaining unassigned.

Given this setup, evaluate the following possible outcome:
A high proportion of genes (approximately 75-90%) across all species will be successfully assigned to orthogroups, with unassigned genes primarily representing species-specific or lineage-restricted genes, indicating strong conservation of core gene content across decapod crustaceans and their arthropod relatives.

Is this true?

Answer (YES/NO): YES